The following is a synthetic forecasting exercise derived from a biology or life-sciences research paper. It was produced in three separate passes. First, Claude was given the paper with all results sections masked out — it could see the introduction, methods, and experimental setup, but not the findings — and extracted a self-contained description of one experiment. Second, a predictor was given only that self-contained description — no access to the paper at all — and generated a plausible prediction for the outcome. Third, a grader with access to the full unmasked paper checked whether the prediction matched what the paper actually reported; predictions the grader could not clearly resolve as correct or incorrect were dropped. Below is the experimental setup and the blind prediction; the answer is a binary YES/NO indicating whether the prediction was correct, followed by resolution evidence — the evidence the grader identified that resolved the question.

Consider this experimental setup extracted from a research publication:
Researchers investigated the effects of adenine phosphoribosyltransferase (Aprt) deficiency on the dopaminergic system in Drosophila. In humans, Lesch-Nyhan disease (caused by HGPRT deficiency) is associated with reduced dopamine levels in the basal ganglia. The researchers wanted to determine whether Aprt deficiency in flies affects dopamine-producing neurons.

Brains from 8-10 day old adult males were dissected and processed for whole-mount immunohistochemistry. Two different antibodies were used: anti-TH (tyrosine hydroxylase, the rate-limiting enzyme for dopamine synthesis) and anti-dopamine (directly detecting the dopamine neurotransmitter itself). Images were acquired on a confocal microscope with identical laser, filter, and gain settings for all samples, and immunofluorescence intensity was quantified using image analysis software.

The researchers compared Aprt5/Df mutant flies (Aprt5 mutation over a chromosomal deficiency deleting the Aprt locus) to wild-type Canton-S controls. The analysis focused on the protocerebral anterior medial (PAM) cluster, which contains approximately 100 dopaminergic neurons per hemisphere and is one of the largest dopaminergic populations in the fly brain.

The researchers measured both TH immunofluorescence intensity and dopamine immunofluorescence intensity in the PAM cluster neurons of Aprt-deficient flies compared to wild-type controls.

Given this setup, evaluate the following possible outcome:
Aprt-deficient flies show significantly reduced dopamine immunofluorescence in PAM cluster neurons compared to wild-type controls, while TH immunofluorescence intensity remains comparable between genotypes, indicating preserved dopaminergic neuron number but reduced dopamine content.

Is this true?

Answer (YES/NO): NO